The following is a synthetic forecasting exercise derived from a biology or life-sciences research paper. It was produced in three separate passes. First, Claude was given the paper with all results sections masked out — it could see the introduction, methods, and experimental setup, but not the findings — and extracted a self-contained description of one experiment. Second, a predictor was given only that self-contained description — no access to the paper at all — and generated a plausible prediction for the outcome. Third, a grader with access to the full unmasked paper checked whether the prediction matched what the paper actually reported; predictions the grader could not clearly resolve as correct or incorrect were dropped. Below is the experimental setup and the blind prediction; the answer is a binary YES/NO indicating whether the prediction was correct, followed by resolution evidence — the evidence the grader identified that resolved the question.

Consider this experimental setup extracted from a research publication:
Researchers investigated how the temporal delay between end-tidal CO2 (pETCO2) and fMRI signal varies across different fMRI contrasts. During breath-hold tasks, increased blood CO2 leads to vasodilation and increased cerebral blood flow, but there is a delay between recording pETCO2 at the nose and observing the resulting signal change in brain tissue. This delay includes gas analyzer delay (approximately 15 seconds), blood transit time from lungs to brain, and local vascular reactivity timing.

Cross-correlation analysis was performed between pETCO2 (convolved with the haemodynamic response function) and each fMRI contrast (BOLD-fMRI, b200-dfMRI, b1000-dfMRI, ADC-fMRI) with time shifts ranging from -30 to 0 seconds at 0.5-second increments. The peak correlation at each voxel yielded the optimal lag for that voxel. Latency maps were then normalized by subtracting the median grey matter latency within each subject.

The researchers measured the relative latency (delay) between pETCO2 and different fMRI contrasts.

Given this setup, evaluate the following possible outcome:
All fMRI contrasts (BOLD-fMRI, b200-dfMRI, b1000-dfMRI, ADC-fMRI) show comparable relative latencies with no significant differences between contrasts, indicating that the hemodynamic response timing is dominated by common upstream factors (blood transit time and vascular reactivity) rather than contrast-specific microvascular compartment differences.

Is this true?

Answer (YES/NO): NO